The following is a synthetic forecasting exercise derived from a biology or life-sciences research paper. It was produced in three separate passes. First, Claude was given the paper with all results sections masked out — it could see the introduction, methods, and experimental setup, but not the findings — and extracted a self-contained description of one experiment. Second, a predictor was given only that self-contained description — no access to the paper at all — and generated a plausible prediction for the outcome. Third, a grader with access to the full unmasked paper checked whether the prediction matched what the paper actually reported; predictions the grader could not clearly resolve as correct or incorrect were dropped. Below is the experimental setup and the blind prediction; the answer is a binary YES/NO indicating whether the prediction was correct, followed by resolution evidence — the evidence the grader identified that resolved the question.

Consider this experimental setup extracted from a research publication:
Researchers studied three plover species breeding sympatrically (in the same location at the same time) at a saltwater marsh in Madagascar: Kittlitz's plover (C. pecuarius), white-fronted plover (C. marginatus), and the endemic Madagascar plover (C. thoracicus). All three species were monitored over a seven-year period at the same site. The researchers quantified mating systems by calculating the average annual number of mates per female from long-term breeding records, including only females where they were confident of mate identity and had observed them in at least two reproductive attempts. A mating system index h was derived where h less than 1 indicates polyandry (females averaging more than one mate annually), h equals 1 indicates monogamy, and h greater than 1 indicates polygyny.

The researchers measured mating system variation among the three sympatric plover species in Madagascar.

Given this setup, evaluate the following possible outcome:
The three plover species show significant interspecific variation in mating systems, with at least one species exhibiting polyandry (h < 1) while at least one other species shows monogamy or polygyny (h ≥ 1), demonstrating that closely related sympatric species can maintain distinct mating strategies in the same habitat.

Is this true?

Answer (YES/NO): YES